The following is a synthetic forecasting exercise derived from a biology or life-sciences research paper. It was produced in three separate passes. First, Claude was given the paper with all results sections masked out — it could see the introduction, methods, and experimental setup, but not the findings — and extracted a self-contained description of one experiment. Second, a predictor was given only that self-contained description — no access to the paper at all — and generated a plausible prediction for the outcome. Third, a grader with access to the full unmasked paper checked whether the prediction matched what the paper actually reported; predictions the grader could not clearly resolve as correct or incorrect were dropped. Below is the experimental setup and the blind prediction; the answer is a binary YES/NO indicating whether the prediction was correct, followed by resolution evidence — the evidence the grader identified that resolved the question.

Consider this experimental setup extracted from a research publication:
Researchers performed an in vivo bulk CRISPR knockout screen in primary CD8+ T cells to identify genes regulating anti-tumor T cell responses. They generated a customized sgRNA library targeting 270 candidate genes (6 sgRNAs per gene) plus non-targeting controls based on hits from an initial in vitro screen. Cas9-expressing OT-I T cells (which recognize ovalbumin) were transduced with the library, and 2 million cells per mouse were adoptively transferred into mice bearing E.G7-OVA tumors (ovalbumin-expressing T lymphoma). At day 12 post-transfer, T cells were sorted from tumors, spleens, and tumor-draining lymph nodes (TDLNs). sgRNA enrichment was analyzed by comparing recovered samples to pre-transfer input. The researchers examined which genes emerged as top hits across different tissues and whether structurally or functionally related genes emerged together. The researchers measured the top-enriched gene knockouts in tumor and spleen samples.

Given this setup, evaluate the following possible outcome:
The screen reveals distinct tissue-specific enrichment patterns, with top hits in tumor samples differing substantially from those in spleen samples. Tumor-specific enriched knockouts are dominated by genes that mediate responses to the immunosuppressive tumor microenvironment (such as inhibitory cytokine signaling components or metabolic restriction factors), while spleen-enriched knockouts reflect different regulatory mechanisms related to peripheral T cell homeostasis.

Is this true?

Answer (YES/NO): NO